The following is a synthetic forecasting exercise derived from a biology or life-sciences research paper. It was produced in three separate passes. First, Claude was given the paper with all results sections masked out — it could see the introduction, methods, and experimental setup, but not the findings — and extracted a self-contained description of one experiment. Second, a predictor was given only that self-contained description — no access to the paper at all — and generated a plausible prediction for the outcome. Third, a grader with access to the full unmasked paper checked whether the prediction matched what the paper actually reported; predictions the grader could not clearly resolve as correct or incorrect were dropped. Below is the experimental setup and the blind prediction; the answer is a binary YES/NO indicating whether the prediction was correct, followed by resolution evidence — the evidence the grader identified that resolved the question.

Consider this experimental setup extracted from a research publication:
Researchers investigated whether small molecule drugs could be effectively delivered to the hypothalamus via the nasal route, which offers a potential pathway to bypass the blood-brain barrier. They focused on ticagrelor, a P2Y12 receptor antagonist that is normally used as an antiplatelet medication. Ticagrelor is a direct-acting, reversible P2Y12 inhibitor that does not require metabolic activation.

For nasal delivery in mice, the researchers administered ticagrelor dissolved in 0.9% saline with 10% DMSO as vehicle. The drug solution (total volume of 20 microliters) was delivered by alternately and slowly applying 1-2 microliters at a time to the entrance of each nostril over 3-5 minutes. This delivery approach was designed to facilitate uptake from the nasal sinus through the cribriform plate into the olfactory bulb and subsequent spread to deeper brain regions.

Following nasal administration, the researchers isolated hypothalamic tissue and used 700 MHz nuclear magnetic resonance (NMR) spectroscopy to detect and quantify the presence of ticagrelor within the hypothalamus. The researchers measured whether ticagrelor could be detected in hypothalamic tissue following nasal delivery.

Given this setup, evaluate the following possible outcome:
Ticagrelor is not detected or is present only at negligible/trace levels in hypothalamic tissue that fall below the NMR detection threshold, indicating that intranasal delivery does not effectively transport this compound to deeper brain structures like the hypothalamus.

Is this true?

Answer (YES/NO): NO